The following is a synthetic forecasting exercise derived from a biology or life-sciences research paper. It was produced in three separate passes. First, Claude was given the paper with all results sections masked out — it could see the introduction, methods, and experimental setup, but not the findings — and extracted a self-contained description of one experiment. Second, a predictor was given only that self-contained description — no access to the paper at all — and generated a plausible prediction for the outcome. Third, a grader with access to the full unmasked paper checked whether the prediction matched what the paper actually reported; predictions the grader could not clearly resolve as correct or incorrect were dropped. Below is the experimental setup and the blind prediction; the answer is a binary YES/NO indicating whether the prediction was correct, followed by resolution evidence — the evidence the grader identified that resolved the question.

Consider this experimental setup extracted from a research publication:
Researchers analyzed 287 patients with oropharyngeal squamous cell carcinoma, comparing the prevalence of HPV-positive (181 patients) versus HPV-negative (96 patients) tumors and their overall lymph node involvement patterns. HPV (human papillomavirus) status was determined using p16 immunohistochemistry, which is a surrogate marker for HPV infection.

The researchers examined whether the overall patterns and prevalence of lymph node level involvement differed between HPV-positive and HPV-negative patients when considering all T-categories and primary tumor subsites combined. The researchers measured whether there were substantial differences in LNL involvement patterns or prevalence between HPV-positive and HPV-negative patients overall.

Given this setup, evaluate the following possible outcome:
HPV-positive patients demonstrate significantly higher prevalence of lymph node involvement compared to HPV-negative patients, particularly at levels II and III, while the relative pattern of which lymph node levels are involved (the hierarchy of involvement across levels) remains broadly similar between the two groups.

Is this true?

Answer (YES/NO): NO